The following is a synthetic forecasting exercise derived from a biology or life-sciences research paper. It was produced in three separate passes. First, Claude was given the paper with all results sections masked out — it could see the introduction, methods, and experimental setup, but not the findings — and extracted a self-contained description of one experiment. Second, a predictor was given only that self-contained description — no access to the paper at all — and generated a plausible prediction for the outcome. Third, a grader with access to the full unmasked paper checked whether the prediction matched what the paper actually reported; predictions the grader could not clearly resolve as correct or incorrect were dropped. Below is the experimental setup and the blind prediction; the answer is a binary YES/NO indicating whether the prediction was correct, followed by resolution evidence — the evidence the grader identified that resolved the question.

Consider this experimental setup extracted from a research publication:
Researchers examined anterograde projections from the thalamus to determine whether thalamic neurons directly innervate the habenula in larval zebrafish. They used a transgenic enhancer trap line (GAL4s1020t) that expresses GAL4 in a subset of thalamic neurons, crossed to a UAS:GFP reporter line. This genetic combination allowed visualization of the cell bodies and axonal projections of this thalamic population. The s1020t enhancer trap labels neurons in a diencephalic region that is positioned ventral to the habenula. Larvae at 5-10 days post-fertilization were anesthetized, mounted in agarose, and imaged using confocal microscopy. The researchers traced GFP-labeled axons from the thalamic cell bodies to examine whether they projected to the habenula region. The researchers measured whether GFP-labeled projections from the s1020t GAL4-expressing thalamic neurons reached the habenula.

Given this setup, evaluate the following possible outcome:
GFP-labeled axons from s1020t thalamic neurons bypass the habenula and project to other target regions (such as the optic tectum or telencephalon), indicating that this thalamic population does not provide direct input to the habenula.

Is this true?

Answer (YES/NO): NO